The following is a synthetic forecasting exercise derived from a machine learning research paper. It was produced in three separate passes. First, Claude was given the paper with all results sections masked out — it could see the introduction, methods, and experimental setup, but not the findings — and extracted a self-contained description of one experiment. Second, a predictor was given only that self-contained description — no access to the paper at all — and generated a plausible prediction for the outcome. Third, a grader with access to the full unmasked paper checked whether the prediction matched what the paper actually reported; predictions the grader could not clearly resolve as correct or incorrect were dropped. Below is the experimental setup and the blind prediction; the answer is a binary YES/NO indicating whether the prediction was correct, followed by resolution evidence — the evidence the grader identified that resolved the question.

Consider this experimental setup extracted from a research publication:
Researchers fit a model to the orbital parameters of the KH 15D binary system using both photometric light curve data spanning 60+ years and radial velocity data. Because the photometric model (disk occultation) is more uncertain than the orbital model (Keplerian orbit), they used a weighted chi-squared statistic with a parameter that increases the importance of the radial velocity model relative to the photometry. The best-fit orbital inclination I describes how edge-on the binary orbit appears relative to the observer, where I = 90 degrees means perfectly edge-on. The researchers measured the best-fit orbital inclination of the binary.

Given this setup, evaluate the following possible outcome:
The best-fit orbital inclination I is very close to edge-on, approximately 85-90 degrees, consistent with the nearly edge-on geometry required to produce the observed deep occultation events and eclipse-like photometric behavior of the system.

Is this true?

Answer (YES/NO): NO